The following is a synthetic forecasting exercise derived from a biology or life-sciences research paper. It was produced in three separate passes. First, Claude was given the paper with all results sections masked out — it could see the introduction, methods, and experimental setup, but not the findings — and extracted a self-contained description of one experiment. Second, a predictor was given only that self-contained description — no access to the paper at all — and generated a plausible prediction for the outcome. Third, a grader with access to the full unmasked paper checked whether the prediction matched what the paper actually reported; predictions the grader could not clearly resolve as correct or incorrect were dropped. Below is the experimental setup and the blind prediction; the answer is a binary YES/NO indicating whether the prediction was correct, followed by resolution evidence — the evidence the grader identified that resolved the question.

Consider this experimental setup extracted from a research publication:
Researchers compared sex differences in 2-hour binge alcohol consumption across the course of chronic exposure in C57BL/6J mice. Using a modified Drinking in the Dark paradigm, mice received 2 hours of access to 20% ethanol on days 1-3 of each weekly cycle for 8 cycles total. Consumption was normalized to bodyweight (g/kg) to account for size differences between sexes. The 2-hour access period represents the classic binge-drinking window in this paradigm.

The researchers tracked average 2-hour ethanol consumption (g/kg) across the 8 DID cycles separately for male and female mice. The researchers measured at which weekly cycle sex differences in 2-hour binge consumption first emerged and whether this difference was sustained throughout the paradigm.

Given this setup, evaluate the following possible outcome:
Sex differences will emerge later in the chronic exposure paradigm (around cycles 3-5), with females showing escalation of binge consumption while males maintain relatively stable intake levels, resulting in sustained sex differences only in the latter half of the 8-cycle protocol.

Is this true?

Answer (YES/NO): NO